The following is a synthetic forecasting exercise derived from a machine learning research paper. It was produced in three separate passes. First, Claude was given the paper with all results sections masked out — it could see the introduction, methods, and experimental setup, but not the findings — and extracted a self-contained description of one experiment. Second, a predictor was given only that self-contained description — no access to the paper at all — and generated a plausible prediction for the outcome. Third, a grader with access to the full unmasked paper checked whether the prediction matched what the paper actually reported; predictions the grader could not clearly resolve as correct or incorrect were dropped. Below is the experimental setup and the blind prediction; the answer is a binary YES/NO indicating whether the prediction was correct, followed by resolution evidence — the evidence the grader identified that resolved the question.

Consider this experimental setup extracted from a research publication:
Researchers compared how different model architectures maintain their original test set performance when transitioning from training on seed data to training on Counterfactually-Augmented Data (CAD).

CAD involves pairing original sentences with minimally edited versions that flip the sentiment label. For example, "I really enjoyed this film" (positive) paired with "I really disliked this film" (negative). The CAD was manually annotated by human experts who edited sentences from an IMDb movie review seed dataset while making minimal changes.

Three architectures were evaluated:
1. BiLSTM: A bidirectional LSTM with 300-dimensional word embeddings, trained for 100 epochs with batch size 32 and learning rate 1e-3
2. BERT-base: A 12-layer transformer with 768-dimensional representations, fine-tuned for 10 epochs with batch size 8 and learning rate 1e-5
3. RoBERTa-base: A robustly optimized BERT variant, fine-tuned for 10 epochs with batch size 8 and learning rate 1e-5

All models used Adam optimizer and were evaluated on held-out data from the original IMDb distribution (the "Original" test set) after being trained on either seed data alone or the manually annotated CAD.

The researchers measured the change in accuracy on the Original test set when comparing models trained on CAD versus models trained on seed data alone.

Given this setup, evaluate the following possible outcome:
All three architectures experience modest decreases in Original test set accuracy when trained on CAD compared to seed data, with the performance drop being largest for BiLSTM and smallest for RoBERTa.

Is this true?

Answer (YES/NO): NO